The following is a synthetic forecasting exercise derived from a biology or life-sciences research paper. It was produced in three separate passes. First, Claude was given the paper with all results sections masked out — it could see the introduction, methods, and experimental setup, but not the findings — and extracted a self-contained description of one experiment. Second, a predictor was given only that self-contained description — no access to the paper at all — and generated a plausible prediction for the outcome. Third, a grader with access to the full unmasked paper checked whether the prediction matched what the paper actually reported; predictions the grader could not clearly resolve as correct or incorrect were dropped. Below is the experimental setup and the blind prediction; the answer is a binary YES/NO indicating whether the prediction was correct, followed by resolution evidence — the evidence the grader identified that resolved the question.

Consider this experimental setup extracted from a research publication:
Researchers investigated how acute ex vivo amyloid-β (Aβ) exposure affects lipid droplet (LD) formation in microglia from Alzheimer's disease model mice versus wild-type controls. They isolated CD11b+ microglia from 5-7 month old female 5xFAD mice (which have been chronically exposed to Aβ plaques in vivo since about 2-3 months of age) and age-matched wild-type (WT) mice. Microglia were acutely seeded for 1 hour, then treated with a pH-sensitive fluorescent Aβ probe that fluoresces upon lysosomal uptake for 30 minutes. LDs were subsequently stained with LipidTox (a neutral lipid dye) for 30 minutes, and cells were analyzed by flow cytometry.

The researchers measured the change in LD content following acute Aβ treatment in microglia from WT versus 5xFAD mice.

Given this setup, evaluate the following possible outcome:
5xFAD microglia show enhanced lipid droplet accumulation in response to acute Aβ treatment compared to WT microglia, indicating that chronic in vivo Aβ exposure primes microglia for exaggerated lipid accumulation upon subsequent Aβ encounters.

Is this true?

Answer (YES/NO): NO